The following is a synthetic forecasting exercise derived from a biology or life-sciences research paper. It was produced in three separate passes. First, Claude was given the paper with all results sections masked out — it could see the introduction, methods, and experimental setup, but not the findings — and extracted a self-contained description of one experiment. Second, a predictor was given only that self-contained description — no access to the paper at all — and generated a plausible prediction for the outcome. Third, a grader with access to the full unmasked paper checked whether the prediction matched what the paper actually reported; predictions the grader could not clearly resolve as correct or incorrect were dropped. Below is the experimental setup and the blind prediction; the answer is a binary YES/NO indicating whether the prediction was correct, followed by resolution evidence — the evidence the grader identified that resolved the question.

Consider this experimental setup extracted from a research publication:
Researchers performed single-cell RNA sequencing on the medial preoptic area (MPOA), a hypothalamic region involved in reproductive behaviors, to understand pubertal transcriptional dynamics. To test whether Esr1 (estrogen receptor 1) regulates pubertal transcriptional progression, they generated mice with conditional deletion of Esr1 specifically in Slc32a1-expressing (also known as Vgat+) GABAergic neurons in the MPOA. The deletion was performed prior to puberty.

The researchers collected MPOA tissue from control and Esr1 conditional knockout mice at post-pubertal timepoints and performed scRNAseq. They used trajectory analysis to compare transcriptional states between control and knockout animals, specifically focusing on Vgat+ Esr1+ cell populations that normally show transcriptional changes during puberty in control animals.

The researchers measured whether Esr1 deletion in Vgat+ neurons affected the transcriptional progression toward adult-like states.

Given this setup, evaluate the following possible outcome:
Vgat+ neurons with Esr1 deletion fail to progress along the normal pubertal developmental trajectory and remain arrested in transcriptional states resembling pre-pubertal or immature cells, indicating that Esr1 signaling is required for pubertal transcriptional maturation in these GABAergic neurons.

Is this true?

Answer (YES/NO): YES